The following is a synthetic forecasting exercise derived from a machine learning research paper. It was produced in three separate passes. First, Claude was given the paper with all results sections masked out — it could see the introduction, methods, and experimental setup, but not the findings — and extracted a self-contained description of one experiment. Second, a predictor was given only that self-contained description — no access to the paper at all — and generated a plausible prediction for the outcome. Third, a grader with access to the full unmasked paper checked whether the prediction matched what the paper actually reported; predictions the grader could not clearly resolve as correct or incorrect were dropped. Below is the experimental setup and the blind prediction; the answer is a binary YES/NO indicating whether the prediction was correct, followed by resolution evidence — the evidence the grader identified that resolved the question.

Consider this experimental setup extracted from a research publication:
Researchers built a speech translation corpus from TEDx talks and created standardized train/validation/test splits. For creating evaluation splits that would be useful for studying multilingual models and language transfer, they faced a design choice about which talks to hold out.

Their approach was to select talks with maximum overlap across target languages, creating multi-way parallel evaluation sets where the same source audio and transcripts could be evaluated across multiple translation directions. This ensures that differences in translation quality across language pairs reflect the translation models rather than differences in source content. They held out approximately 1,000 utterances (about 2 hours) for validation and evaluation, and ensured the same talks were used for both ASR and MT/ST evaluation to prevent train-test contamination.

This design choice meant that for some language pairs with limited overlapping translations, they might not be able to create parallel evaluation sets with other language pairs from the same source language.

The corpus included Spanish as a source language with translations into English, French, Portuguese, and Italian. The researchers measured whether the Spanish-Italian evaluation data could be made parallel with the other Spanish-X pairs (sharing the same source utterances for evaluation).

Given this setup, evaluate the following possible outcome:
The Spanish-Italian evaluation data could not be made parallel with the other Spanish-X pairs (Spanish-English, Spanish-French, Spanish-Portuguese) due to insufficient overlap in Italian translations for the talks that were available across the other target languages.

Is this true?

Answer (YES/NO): YES